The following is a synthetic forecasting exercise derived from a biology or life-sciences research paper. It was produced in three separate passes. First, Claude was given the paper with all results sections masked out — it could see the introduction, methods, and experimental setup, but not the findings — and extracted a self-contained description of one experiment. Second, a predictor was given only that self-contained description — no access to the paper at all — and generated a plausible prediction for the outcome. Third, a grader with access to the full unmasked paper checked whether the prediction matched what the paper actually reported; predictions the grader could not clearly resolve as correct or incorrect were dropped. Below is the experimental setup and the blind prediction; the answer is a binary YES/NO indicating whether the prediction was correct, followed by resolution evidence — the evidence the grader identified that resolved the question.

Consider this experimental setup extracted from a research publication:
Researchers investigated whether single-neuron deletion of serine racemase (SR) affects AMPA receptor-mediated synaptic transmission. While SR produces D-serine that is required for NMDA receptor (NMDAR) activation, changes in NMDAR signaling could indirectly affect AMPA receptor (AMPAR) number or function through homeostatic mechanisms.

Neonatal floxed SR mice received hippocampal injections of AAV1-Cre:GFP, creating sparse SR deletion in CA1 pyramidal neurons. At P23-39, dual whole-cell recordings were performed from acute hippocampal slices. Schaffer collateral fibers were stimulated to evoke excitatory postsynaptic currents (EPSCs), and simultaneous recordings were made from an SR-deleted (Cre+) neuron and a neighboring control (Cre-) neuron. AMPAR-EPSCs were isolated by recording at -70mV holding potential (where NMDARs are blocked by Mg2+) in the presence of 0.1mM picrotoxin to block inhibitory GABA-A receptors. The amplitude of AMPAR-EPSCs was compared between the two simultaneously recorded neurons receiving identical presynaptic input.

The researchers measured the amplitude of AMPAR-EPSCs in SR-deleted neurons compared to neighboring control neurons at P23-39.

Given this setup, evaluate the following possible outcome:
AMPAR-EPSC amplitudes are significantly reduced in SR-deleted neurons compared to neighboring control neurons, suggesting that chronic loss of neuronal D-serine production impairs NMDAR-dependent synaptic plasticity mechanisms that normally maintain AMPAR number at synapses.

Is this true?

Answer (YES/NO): NO